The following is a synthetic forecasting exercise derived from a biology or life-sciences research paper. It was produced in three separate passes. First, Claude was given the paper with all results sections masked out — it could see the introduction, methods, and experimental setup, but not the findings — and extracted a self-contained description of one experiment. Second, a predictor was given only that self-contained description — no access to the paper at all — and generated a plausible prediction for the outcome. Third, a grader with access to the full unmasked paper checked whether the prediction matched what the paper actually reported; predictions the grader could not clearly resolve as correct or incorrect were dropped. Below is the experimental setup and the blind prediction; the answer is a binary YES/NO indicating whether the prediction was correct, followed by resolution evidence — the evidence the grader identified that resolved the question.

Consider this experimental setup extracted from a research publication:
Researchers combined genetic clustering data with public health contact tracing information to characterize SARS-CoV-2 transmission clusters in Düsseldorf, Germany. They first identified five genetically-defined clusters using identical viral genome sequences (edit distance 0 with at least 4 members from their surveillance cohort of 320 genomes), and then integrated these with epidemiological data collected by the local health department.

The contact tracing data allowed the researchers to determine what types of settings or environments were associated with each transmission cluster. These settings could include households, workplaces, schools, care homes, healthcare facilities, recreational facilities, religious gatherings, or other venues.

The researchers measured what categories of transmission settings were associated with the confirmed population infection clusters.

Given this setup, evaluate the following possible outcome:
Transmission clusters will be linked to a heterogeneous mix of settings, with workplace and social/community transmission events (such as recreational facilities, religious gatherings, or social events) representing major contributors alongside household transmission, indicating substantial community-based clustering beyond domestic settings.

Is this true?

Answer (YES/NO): NO